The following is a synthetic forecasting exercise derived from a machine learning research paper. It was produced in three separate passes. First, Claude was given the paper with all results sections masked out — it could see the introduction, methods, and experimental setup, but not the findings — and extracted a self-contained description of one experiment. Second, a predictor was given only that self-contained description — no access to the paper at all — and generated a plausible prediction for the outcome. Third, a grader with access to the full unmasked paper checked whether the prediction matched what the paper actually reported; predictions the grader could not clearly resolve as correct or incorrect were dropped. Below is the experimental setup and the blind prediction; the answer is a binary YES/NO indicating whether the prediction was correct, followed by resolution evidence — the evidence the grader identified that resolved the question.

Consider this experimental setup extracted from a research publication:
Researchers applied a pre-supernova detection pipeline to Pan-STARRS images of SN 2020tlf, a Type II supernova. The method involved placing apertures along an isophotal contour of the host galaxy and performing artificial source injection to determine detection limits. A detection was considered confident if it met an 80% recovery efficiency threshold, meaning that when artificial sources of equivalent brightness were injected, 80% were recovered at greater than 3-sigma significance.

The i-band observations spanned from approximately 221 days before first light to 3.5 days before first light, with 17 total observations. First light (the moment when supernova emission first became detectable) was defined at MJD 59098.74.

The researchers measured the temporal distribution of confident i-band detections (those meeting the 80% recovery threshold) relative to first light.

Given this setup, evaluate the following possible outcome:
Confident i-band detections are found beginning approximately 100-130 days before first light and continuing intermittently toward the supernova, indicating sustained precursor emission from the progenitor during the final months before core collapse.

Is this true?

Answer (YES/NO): NO